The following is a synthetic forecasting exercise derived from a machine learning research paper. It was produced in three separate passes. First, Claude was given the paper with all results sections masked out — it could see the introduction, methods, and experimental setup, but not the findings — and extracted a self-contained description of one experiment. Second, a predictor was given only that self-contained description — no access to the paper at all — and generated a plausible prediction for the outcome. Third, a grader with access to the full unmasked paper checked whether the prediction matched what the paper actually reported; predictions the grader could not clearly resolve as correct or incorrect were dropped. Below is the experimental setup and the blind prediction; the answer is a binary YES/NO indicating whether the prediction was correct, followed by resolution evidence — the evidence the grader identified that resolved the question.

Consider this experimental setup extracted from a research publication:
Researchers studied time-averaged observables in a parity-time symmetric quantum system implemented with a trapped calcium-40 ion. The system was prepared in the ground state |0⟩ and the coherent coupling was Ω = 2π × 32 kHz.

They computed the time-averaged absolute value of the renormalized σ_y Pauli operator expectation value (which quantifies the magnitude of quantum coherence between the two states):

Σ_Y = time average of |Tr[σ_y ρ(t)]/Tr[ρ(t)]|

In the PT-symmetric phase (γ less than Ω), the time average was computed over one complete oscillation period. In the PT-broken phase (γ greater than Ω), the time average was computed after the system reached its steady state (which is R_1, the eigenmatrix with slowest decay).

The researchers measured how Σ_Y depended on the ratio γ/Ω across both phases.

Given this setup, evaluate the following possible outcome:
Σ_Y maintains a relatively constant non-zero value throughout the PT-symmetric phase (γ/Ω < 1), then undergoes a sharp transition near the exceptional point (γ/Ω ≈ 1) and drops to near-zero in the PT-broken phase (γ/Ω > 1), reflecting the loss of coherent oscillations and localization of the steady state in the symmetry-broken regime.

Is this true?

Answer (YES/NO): NO